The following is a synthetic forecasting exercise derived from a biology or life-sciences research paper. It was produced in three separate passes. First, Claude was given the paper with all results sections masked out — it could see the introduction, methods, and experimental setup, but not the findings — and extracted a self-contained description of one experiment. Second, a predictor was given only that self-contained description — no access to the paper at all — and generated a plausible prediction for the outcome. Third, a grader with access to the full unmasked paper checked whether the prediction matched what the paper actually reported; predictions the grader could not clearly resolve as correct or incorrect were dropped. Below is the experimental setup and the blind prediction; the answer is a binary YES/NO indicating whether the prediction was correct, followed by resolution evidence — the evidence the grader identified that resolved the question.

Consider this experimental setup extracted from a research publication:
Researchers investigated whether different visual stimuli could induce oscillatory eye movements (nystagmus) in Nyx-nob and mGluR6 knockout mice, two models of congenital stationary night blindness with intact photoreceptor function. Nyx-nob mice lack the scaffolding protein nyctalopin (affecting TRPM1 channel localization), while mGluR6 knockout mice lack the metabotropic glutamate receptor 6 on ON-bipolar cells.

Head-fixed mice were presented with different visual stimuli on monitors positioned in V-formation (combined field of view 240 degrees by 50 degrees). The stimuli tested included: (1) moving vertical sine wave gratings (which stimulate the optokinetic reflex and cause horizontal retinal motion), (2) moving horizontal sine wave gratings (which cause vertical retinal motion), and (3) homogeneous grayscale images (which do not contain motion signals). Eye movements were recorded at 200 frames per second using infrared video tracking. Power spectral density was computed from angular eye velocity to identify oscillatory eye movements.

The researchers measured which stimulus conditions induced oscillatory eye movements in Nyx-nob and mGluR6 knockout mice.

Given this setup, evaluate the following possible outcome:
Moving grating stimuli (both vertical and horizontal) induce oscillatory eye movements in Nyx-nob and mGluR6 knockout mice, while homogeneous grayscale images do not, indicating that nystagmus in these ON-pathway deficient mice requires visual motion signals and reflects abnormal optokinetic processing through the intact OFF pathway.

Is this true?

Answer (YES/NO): NO